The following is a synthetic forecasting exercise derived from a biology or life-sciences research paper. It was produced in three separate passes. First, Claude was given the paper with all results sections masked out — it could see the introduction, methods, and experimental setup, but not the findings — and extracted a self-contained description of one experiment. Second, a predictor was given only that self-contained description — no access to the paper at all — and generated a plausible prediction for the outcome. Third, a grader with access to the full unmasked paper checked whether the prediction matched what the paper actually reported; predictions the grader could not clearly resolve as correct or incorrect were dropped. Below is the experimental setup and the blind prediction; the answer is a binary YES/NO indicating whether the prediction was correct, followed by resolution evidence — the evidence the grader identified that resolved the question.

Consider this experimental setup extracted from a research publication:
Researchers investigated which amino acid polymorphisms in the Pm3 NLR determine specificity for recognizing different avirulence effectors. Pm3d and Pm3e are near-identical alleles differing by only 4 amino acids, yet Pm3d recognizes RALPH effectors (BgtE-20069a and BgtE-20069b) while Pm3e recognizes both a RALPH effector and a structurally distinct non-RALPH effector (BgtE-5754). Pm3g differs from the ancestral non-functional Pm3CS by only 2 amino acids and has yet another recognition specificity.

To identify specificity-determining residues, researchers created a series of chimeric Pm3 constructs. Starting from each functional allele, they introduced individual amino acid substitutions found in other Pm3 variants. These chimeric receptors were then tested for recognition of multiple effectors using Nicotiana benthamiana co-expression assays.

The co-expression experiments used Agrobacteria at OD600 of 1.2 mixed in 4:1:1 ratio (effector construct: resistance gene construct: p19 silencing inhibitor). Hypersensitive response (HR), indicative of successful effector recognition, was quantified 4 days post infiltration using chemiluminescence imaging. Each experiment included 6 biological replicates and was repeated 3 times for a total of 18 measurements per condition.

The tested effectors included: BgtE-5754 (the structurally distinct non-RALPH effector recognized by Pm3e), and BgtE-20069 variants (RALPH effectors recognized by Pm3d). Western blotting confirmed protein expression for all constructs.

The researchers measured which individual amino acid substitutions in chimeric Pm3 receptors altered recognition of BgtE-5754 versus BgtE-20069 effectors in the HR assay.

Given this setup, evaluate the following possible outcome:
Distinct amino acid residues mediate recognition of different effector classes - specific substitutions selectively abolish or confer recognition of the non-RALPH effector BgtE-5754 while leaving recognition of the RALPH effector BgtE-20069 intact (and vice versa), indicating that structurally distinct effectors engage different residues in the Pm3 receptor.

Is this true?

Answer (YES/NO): YES